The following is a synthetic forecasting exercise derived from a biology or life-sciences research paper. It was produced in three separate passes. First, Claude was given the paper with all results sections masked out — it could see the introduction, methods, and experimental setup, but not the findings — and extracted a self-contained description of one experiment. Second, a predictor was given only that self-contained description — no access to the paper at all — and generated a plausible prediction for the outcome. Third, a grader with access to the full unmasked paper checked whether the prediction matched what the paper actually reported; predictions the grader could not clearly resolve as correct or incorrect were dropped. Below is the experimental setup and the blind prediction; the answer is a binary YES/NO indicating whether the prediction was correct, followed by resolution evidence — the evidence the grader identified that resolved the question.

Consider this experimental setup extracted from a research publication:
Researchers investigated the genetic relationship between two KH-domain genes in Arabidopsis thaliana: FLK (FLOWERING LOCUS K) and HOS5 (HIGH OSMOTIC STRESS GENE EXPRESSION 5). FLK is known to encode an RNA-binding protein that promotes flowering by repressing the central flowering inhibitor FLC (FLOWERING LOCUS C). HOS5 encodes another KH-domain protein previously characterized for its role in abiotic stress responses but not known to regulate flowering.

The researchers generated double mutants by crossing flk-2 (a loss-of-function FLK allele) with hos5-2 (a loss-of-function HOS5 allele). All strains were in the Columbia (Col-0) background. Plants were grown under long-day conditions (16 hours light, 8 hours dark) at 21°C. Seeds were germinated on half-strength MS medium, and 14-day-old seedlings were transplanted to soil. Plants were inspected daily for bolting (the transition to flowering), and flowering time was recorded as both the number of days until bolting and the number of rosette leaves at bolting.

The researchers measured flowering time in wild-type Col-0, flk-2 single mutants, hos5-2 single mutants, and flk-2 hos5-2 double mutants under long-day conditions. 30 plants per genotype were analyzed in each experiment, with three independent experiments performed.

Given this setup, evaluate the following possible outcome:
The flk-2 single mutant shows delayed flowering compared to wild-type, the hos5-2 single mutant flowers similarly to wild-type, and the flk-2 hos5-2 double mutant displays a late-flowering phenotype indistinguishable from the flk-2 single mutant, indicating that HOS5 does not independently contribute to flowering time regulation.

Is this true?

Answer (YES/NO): NO